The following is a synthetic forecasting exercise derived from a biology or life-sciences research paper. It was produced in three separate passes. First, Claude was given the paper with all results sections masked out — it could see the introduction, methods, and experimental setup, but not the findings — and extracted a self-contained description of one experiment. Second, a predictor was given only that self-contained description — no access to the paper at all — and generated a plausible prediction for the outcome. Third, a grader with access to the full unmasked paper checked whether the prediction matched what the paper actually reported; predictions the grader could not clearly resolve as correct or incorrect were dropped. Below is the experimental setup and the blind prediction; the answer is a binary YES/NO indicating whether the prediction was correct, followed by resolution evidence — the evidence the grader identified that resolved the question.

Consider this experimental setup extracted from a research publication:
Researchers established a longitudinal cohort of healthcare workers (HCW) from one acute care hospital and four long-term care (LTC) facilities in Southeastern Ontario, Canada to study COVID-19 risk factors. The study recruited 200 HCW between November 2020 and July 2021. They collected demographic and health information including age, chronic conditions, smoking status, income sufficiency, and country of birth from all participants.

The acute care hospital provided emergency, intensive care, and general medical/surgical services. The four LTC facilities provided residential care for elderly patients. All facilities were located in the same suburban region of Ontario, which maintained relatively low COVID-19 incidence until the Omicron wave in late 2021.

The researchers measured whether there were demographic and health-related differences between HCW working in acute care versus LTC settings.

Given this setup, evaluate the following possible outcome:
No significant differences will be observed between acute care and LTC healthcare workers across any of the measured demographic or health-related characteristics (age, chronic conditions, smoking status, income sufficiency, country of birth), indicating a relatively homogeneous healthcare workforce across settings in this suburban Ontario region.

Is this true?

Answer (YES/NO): NO